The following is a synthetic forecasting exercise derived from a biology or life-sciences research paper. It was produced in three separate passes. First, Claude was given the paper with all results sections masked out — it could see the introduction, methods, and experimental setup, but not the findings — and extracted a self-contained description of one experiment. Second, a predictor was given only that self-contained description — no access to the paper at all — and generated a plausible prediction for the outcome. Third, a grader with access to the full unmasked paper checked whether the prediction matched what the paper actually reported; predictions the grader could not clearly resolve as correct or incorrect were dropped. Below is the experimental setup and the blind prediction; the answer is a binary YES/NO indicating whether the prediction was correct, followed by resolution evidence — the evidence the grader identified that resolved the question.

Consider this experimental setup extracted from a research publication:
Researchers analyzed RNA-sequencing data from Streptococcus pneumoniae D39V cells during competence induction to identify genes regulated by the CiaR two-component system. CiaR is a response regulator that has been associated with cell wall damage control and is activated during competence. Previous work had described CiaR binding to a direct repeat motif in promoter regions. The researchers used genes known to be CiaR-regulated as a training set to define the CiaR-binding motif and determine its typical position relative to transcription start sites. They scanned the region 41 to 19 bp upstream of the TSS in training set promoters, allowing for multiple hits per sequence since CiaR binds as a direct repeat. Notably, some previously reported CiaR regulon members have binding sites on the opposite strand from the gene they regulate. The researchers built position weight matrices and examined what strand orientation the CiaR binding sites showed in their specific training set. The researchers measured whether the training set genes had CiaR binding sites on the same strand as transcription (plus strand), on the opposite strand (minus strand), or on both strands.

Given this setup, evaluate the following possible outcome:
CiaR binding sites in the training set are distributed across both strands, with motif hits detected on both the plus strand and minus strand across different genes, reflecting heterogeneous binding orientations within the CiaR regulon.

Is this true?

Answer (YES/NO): NO